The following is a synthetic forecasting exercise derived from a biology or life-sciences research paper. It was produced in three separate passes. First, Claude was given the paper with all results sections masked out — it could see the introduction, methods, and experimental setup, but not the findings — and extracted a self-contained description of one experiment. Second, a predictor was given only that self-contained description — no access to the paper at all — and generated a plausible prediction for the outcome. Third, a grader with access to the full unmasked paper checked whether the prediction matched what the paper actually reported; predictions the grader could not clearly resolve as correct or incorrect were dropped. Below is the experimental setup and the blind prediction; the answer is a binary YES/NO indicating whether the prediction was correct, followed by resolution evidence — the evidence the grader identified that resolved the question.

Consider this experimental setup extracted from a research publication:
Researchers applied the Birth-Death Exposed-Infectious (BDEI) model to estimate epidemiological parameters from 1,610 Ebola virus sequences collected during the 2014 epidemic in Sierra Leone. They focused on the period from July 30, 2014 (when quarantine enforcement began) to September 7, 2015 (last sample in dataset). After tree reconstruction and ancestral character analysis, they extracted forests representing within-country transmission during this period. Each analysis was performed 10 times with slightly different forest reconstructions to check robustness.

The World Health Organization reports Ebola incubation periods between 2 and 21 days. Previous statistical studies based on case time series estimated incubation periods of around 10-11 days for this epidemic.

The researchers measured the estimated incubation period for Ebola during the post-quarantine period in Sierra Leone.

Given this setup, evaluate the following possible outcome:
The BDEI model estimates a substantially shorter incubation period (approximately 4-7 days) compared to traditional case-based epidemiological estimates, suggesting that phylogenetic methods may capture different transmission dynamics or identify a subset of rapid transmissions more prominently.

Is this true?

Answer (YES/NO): NO